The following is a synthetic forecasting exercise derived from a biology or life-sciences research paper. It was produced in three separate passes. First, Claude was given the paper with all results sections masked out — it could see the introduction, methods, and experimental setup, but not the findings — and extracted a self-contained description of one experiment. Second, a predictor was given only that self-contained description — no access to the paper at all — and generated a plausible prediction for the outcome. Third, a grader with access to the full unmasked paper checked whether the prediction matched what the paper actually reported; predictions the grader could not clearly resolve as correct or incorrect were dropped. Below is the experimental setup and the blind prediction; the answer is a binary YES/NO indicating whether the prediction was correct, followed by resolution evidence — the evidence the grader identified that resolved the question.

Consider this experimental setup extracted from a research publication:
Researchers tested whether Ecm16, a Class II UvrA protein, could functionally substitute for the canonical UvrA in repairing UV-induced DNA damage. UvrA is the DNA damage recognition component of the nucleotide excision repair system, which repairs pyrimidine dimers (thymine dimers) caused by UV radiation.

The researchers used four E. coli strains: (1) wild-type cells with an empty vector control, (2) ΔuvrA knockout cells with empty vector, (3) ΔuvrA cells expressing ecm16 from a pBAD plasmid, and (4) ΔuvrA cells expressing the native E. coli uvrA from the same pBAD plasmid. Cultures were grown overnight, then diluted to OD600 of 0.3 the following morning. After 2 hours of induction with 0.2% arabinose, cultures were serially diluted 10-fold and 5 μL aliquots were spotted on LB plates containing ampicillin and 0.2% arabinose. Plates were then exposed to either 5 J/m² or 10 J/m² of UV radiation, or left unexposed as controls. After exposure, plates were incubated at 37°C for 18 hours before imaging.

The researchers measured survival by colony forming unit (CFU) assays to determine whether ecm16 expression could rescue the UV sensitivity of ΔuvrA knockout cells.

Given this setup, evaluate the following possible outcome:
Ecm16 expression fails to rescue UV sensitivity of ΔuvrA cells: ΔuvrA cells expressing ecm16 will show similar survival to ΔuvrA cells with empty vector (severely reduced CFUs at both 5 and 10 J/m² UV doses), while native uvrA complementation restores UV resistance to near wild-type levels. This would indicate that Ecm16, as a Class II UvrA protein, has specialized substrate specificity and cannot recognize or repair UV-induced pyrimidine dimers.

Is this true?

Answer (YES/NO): YES